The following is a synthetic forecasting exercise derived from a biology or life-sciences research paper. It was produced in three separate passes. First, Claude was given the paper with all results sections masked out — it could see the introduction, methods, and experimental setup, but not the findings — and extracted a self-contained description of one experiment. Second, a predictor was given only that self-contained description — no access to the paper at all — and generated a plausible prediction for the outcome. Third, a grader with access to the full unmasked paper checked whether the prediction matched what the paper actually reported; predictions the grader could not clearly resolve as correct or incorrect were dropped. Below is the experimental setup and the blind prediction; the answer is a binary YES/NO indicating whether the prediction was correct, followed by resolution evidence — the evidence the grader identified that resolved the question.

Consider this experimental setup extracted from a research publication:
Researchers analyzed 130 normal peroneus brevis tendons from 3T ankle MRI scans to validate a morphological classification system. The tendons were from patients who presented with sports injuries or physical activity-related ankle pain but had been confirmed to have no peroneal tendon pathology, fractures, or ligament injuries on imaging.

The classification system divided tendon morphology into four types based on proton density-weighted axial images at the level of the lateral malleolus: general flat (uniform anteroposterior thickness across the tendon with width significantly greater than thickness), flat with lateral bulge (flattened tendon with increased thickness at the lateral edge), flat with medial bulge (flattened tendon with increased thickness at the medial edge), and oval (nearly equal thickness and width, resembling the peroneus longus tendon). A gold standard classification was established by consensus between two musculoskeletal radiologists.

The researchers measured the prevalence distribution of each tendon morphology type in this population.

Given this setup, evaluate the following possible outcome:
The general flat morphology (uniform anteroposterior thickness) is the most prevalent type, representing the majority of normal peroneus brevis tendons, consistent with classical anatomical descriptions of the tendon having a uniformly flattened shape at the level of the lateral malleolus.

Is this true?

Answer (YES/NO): NO